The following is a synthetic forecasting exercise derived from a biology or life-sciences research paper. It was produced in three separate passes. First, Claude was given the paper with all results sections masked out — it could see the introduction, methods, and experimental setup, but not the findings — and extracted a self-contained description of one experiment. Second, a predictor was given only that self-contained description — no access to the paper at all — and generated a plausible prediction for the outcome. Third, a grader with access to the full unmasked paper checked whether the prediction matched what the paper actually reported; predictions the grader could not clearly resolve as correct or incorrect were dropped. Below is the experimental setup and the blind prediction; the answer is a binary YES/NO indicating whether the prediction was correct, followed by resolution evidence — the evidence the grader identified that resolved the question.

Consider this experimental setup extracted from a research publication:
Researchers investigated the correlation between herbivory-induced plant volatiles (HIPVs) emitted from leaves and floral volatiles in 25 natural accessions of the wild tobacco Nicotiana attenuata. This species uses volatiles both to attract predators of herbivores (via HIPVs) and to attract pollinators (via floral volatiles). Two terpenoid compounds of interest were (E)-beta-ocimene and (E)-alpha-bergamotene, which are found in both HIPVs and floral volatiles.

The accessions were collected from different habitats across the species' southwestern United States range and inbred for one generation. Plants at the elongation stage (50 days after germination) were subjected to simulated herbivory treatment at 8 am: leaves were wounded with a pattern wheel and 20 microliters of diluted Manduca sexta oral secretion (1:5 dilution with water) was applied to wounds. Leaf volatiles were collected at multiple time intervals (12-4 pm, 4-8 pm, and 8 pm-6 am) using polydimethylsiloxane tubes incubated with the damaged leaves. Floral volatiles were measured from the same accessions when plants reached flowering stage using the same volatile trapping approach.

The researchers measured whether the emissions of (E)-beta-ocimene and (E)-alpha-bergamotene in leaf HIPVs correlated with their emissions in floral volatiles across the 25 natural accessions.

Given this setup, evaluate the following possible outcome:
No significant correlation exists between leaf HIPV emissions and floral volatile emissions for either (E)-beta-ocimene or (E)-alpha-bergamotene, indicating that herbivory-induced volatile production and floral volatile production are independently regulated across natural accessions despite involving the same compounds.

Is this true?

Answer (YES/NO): NO